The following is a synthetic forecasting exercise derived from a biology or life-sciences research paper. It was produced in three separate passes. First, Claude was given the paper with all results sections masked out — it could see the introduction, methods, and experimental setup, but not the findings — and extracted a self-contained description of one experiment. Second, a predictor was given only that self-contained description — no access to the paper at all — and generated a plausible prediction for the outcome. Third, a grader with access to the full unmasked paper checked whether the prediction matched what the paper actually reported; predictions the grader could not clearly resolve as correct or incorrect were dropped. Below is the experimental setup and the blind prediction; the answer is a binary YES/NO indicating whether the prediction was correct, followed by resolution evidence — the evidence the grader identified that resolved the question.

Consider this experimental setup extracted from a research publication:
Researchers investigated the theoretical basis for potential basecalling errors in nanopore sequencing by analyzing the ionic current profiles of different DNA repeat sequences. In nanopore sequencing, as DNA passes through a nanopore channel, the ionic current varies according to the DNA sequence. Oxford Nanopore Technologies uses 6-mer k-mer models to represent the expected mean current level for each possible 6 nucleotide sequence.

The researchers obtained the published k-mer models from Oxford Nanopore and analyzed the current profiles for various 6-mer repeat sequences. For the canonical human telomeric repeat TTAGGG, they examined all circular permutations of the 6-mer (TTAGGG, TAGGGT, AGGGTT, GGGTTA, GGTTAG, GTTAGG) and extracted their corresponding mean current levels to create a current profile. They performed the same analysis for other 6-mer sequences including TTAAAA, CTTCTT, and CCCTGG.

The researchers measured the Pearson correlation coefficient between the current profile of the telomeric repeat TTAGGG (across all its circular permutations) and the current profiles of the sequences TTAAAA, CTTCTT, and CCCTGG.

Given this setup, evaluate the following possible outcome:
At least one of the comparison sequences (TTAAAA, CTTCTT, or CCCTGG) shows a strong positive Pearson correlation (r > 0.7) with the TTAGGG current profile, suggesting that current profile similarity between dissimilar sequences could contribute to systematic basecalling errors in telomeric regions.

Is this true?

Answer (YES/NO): YES